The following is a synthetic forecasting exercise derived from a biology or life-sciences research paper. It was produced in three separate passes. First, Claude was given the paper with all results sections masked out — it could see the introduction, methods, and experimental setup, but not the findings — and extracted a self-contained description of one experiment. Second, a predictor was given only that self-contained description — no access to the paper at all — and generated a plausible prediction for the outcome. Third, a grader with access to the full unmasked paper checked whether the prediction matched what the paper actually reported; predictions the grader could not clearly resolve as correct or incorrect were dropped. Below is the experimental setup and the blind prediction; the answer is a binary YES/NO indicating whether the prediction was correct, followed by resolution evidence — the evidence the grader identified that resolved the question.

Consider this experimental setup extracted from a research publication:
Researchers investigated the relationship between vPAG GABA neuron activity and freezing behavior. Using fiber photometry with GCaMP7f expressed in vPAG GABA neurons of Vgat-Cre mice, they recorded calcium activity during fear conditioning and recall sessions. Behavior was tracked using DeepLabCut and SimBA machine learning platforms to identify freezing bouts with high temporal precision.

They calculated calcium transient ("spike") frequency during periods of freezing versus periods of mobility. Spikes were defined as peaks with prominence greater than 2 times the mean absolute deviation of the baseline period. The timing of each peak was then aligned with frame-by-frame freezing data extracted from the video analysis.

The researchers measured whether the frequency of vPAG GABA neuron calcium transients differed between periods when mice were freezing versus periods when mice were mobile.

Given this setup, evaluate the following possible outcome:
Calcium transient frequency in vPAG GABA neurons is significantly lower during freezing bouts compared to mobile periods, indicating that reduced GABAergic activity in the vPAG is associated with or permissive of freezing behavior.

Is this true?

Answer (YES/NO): YES